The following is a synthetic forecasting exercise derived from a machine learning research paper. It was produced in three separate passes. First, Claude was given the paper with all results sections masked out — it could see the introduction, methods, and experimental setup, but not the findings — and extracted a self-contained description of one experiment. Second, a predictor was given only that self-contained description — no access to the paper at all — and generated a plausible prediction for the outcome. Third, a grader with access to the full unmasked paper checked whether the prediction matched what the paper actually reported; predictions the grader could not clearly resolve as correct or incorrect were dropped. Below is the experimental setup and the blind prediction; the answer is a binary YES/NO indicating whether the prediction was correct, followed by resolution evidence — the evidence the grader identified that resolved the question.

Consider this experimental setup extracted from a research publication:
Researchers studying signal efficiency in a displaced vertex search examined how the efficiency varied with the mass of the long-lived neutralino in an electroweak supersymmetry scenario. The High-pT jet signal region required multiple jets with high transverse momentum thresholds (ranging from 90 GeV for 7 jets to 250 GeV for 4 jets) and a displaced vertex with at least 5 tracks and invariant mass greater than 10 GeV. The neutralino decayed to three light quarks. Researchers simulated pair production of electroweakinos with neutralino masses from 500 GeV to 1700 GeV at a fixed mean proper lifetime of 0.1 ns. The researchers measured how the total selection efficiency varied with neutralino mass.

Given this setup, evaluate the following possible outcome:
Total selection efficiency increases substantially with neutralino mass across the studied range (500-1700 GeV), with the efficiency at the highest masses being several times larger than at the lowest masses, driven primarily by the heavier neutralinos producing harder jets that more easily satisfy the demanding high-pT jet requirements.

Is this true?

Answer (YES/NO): YES